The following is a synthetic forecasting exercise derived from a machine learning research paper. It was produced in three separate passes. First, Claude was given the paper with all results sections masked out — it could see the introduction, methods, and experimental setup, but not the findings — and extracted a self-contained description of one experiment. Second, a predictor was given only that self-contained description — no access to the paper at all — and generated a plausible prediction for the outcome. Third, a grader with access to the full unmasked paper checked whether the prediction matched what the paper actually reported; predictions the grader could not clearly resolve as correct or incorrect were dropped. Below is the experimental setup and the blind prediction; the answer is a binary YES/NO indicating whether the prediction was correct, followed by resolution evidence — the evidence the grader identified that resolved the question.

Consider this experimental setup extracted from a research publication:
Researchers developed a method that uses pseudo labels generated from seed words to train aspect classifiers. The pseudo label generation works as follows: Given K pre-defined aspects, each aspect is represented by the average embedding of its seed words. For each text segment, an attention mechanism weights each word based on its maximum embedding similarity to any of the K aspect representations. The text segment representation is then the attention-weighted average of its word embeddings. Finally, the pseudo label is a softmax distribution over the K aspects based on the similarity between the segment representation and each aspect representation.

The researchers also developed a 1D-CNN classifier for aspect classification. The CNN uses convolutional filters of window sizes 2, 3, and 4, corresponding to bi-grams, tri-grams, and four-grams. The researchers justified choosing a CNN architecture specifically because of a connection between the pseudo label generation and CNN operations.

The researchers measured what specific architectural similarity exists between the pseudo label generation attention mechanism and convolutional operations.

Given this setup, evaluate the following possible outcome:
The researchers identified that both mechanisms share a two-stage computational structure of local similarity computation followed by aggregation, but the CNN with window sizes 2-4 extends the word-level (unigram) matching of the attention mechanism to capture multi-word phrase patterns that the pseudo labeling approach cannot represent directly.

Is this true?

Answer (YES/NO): NO